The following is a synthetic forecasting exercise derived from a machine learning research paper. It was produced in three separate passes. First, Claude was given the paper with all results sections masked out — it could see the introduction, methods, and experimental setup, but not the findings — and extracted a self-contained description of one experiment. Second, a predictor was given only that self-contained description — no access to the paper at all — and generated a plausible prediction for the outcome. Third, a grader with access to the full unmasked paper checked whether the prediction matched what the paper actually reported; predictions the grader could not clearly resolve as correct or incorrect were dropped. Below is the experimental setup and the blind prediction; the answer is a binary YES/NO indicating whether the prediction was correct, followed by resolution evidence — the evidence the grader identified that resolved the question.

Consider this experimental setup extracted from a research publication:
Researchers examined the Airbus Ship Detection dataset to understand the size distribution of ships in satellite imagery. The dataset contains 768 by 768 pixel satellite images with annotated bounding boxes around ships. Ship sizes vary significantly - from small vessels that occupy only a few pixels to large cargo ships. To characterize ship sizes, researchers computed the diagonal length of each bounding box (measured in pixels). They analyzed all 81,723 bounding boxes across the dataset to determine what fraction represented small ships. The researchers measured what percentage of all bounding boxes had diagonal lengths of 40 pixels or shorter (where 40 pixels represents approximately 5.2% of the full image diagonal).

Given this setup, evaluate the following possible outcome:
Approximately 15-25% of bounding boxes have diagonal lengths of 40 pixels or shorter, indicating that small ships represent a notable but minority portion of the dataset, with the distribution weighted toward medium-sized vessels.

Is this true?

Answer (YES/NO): NO